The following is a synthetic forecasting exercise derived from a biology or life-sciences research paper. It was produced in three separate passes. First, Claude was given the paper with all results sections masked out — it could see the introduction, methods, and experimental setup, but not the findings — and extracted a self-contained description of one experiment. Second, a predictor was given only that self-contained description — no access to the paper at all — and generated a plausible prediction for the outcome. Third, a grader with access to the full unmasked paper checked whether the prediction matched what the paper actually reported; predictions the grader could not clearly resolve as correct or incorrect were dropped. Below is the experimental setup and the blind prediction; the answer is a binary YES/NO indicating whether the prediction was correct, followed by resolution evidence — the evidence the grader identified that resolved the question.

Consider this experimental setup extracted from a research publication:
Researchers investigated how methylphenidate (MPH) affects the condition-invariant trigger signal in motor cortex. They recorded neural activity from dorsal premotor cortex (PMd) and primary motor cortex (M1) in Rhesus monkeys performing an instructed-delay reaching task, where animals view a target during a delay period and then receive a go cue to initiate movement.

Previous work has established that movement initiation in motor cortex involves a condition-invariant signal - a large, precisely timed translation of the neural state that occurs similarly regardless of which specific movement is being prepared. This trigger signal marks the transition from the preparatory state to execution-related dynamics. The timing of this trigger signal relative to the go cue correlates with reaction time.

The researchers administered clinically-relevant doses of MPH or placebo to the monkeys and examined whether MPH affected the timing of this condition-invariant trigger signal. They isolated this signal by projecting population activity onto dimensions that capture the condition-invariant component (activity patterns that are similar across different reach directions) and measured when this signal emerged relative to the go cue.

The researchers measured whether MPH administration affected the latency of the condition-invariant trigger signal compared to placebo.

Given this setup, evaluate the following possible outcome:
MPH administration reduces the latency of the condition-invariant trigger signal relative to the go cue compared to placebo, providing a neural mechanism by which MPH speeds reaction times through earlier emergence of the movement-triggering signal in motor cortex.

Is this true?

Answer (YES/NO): YES